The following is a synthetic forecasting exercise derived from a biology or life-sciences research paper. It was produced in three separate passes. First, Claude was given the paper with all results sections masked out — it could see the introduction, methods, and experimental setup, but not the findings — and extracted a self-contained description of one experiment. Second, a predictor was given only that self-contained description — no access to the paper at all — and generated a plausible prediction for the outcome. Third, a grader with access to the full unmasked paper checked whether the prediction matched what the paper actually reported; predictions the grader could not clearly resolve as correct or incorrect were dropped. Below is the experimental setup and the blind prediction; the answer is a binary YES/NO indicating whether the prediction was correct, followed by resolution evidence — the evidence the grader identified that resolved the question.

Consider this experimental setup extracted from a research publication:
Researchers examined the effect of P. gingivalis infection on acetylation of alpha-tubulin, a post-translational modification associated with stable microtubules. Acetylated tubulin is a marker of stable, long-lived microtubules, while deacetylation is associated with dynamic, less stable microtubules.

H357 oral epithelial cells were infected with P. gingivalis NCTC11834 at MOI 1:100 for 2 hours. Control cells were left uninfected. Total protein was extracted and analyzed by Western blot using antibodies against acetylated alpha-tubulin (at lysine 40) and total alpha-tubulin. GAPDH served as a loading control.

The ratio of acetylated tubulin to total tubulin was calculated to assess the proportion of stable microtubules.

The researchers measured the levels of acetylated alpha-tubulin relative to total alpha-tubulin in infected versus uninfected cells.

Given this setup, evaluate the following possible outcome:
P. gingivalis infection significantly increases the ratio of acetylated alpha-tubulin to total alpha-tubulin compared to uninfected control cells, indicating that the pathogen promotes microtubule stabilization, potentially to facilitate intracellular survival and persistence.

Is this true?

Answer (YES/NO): NO